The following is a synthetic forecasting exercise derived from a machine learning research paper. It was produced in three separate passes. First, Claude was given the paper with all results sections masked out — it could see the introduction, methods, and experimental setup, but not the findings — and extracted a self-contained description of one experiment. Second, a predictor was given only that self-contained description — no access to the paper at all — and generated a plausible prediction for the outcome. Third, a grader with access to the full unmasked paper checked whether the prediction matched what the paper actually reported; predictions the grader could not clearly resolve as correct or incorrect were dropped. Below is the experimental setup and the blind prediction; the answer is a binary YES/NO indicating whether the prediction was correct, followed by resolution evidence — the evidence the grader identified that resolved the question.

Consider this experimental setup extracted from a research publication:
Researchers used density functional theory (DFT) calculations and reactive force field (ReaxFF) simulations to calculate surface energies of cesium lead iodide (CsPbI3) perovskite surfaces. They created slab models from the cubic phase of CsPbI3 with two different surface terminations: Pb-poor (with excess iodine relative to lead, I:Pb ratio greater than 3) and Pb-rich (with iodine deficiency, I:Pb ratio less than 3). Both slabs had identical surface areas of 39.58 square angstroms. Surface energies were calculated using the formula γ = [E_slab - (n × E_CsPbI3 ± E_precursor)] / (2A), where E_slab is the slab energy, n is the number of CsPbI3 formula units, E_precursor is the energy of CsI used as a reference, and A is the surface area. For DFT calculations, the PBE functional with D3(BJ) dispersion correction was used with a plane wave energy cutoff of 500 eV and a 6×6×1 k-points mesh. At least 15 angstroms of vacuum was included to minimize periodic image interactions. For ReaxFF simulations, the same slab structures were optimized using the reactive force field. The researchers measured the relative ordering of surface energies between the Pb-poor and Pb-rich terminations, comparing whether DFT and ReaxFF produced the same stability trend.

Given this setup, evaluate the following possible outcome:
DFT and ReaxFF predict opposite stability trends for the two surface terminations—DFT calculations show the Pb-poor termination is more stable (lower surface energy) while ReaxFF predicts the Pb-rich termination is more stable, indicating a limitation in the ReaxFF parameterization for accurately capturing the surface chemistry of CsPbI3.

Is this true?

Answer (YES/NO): NO